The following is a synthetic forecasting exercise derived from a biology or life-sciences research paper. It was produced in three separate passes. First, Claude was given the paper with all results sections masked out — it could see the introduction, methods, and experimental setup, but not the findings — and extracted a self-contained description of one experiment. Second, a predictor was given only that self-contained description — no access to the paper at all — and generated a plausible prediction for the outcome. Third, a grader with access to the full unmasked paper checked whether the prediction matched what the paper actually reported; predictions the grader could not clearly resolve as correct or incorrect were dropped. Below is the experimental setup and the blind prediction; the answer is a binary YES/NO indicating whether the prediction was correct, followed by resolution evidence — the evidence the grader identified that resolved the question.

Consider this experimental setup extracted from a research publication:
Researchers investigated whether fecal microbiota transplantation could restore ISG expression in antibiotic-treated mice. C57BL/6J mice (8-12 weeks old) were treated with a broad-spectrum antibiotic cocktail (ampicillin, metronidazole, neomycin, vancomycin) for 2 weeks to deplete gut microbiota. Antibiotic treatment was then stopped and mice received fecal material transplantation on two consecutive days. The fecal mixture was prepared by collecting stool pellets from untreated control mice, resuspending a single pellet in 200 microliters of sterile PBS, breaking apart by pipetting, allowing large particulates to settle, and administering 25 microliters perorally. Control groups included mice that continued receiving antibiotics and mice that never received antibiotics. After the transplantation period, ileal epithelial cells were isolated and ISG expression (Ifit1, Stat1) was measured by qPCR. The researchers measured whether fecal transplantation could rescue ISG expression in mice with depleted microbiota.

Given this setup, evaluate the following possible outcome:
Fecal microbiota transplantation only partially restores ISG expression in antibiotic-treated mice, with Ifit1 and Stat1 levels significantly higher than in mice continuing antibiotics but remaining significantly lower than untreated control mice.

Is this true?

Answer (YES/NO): YES